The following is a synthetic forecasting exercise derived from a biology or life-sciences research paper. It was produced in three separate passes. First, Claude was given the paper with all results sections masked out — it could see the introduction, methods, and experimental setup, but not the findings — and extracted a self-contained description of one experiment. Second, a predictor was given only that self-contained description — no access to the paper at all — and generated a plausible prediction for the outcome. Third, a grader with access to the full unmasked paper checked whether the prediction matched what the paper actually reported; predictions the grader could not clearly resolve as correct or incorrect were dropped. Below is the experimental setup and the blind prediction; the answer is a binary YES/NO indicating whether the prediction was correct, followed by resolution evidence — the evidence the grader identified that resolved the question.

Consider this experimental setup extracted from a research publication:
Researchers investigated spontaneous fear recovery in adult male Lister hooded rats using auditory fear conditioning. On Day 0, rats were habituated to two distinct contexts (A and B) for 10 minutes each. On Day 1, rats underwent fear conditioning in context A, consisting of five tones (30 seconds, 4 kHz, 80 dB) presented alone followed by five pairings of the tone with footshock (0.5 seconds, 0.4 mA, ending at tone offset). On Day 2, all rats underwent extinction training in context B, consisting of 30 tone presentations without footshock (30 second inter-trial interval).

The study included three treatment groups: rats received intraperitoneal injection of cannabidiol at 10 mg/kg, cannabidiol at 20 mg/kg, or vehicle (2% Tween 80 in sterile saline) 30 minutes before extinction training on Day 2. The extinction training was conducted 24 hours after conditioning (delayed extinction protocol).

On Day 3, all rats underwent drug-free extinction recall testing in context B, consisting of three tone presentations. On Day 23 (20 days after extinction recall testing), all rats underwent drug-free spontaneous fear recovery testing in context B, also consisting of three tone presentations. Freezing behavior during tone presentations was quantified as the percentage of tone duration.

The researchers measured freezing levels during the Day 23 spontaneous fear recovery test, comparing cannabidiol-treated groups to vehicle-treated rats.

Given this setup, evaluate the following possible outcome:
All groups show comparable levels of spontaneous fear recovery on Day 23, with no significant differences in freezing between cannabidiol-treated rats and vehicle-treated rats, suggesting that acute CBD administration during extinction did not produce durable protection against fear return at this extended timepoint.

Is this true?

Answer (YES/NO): NO